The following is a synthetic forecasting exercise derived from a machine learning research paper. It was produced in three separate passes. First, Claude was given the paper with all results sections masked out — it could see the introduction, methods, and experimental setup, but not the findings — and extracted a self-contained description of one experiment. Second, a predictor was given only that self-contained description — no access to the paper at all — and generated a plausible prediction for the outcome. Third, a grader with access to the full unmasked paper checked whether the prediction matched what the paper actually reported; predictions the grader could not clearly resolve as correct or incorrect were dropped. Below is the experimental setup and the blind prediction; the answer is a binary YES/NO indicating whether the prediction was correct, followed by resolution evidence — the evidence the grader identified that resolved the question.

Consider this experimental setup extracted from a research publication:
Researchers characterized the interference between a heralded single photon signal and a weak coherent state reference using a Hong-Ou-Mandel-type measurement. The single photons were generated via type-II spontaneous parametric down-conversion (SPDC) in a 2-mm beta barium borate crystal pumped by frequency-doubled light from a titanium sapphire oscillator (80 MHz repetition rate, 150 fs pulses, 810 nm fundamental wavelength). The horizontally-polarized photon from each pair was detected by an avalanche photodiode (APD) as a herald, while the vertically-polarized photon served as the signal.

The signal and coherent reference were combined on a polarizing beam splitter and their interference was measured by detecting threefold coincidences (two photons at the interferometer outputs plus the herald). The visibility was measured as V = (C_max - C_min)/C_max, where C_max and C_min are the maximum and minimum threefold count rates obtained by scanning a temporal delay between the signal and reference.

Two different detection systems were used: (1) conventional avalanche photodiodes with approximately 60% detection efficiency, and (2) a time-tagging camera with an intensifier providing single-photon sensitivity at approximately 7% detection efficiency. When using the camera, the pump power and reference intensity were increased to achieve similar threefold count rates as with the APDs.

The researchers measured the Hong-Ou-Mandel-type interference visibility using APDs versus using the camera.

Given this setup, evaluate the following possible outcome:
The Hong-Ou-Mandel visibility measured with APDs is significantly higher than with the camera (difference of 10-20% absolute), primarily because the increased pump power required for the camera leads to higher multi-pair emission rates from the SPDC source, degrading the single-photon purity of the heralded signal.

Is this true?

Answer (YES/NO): NO